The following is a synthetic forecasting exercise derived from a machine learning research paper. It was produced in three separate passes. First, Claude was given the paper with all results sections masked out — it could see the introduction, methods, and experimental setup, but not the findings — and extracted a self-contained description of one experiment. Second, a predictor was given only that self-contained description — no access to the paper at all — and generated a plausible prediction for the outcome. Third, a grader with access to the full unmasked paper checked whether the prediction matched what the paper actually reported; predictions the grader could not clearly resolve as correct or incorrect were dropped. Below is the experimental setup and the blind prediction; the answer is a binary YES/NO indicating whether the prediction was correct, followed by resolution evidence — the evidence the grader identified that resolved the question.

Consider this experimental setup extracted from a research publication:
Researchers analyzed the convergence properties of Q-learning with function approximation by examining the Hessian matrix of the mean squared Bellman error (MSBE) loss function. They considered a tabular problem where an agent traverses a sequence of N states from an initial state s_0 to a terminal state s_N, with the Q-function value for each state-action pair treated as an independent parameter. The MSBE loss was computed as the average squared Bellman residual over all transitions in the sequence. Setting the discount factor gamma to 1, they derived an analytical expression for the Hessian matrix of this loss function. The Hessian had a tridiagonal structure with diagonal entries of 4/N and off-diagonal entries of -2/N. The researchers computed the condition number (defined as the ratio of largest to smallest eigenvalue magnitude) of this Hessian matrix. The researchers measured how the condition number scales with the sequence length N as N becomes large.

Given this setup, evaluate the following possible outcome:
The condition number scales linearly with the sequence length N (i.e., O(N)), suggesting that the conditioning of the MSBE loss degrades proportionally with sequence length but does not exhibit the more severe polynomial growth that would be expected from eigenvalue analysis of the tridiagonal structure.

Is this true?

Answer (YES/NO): NO